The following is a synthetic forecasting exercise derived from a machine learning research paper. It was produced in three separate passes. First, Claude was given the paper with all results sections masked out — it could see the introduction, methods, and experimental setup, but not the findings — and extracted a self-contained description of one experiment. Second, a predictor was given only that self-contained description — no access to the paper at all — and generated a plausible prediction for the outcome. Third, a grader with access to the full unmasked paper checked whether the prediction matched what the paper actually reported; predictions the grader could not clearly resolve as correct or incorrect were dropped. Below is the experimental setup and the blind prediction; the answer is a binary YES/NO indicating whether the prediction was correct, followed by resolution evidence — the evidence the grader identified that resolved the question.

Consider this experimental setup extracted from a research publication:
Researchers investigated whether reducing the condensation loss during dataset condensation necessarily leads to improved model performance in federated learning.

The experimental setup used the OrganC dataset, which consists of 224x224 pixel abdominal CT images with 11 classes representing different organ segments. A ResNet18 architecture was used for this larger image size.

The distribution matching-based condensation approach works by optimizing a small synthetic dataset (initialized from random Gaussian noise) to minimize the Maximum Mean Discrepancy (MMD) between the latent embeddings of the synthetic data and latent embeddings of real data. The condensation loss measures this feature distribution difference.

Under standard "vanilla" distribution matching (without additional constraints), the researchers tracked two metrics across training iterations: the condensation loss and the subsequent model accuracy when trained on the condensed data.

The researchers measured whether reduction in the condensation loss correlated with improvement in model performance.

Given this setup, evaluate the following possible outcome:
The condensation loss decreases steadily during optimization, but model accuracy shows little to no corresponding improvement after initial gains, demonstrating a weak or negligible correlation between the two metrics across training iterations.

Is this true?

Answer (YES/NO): YES